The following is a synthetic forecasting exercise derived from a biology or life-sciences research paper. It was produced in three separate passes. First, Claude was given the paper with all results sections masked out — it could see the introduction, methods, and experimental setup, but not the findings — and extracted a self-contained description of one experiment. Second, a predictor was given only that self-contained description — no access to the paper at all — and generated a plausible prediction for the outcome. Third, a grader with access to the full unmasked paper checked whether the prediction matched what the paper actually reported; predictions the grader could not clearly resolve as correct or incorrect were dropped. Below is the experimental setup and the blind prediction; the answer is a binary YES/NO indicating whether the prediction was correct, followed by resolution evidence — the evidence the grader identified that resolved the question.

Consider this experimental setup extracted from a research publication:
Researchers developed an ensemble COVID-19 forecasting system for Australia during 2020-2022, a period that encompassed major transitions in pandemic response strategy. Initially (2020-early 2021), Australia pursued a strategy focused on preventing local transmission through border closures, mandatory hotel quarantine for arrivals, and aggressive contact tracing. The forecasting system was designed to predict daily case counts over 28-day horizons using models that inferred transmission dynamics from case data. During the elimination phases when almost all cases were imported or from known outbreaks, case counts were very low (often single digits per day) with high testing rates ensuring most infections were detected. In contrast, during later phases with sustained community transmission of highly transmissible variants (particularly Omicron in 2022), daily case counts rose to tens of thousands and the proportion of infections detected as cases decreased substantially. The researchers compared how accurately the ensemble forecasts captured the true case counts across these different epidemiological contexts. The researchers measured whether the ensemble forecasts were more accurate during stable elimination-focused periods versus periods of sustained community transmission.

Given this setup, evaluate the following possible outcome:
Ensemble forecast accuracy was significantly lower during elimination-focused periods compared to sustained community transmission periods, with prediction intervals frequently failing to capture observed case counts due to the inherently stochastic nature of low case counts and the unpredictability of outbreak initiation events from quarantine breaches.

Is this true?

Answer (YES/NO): NO